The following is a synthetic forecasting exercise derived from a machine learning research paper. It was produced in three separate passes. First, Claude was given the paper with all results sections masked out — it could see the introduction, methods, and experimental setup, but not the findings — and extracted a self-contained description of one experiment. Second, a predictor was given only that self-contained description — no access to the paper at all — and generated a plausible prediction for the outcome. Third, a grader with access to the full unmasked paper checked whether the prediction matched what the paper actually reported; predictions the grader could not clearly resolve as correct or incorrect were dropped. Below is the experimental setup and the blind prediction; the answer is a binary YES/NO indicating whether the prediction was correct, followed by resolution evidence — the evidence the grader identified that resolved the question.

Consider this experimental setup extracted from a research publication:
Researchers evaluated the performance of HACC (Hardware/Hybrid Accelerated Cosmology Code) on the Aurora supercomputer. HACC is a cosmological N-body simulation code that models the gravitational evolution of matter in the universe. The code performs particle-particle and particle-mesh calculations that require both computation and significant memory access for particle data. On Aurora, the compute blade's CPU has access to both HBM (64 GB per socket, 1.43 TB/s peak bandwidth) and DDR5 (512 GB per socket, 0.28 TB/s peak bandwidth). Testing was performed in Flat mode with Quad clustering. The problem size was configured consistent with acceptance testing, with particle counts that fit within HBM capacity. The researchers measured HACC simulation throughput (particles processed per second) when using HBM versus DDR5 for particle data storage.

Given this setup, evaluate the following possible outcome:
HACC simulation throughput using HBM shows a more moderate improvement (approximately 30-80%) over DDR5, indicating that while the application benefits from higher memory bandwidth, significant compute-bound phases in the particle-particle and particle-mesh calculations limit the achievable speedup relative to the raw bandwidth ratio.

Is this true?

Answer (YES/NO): NO